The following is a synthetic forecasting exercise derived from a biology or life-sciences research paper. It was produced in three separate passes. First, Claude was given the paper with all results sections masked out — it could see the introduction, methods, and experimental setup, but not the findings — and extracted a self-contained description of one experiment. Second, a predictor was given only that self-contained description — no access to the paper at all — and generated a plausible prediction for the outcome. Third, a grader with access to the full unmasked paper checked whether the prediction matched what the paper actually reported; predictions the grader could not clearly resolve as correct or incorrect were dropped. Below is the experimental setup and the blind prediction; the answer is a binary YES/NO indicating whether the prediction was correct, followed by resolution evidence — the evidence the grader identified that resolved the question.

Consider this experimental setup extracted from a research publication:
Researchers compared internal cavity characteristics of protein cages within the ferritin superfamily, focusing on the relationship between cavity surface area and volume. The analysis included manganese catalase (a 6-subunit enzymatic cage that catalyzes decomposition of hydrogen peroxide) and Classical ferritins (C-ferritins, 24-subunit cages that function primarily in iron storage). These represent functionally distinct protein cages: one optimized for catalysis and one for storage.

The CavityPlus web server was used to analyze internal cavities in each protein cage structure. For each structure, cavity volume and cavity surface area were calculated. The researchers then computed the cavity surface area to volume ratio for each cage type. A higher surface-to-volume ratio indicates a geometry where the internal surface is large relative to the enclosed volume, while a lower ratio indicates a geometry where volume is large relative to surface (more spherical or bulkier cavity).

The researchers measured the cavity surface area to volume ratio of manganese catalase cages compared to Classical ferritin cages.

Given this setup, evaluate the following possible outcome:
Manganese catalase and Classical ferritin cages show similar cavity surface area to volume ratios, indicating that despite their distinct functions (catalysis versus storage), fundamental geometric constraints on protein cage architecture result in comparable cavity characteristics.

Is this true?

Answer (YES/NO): NO